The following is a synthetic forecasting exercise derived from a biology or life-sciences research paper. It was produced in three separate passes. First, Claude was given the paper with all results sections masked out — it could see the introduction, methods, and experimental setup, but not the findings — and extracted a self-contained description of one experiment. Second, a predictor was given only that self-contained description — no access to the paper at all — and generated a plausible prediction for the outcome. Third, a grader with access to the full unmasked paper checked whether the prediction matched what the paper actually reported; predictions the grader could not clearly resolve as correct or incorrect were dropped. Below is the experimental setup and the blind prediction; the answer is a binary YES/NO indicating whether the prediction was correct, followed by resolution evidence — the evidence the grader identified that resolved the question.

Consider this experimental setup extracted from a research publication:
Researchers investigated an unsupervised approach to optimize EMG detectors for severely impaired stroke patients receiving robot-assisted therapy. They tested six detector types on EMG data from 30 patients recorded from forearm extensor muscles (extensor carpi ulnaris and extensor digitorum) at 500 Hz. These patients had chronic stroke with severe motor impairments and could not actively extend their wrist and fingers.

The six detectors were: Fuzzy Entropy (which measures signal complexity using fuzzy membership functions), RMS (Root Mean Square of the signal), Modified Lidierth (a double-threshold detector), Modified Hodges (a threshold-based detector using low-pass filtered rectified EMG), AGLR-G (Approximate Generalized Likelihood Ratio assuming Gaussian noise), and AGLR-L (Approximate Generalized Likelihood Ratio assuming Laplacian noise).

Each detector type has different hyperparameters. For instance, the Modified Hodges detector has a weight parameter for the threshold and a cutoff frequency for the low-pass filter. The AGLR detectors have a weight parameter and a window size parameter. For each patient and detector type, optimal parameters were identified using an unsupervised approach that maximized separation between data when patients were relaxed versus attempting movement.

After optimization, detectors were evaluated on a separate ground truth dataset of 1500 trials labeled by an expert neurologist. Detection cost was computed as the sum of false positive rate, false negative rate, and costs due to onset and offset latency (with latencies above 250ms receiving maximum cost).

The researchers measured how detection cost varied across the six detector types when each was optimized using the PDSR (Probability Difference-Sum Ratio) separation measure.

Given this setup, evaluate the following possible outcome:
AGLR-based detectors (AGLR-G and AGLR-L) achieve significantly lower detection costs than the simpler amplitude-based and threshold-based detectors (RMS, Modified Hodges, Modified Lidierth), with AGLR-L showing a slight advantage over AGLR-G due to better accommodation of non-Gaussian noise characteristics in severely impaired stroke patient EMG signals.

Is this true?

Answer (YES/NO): NO